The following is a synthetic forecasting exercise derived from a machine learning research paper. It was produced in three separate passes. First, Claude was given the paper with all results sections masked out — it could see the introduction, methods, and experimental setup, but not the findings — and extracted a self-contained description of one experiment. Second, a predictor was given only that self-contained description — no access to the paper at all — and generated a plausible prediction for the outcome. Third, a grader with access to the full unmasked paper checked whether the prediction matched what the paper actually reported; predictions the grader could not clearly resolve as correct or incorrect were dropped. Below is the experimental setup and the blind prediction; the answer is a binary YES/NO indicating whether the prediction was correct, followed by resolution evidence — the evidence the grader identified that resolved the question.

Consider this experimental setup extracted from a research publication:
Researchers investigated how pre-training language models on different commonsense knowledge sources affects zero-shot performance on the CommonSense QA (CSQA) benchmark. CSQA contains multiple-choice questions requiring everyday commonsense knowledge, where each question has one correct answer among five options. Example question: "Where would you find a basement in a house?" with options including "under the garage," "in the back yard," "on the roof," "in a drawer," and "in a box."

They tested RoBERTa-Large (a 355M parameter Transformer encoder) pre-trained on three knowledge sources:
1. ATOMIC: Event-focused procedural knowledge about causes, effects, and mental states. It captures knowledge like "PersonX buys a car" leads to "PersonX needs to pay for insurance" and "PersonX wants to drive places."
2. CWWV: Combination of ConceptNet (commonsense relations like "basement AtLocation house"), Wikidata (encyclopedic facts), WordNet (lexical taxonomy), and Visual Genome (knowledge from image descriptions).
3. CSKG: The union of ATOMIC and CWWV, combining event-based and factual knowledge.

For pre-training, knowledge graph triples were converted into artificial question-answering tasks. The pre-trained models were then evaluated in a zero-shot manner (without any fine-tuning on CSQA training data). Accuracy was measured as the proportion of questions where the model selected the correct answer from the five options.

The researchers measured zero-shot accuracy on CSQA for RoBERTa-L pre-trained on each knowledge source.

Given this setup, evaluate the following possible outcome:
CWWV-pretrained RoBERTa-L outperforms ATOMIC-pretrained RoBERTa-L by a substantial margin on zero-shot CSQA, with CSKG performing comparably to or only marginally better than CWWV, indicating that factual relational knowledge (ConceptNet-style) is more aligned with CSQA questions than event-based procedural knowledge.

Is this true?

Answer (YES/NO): NO